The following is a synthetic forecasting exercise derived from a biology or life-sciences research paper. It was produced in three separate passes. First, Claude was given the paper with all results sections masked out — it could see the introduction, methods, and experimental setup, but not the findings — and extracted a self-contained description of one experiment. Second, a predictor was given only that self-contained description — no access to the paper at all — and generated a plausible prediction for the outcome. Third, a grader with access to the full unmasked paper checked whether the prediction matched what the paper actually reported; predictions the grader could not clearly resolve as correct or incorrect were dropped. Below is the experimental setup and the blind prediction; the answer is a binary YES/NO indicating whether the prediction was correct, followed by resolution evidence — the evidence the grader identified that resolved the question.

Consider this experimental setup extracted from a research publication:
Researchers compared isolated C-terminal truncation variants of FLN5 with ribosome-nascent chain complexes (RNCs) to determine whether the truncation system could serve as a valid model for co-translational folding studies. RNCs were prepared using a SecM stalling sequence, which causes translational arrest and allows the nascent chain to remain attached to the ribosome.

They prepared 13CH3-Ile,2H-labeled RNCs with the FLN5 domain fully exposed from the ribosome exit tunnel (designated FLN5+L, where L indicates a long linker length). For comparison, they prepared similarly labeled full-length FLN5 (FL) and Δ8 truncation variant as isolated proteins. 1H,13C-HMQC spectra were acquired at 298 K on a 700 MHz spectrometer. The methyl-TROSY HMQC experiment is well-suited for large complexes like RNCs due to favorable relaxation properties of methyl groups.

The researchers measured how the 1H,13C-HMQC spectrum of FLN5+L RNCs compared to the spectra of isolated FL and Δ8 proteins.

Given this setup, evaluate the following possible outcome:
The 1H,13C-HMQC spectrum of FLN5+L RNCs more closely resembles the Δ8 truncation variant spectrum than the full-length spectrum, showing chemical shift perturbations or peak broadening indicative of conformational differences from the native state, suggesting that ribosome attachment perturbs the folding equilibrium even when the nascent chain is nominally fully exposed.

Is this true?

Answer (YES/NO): NO